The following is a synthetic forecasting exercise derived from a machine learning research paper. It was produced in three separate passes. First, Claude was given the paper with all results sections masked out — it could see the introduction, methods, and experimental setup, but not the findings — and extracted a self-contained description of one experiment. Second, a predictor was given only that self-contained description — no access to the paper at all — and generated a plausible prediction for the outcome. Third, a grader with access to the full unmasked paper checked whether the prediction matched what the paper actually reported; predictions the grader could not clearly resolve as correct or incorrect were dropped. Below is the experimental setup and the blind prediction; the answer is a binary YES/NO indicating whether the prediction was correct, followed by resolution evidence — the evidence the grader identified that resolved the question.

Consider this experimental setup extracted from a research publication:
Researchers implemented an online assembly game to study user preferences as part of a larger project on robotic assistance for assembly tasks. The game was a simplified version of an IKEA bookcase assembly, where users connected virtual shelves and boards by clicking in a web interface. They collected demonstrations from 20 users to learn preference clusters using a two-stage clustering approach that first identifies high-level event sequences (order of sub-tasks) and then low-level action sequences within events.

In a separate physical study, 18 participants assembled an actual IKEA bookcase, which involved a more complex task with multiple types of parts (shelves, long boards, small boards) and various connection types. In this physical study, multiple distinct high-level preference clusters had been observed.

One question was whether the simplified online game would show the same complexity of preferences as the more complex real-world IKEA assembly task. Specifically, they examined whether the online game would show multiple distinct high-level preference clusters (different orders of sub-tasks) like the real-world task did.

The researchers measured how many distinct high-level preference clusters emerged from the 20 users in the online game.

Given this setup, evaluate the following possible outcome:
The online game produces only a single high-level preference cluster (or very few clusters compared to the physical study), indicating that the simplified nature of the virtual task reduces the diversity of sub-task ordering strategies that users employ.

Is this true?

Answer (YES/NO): YES